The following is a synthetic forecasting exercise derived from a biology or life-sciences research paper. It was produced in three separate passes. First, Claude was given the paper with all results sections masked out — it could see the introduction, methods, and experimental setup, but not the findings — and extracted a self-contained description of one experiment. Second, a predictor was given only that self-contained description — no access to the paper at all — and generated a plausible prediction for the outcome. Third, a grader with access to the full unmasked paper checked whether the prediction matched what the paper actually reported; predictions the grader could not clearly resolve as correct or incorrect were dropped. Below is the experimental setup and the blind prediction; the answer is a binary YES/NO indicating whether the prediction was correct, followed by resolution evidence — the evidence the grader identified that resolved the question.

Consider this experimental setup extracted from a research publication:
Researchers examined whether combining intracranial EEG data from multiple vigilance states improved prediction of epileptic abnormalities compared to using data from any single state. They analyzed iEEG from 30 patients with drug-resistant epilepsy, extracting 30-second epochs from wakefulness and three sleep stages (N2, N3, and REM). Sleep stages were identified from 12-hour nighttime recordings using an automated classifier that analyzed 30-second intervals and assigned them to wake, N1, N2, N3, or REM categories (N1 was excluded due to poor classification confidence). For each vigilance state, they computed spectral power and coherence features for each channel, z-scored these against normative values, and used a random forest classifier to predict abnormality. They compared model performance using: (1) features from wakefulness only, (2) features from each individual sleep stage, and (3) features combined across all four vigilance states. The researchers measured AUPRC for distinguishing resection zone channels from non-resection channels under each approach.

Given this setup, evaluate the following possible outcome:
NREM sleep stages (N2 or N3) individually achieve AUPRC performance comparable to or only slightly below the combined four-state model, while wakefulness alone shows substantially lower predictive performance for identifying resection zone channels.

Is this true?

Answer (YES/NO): NO